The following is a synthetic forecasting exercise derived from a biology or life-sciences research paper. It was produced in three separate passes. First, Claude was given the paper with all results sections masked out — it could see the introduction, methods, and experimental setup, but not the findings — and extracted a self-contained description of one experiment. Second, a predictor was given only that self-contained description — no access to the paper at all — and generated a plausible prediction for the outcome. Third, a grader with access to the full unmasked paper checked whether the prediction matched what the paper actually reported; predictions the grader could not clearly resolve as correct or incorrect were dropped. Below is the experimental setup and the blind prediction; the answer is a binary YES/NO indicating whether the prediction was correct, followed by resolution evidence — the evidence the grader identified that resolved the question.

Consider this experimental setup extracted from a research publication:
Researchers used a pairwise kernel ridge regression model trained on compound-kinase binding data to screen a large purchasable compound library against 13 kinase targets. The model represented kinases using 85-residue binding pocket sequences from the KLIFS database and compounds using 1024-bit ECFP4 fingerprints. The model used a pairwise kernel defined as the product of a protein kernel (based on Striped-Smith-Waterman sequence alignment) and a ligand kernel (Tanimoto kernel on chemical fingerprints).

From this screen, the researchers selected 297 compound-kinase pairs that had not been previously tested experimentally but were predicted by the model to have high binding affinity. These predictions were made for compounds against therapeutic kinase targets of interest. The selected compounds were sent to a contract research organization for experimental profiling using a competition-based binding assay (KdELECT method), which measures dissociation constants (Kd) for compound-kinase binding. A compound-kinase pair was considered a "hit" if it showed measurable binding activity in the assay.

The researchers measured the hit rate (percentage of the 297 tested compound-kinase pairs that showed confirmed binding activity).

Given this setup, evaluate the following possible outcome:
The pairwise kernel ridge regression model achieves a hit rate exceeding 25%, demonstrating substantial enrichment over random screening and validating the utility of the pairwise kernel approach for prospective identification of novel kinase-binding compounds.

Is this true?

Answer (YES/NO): YES